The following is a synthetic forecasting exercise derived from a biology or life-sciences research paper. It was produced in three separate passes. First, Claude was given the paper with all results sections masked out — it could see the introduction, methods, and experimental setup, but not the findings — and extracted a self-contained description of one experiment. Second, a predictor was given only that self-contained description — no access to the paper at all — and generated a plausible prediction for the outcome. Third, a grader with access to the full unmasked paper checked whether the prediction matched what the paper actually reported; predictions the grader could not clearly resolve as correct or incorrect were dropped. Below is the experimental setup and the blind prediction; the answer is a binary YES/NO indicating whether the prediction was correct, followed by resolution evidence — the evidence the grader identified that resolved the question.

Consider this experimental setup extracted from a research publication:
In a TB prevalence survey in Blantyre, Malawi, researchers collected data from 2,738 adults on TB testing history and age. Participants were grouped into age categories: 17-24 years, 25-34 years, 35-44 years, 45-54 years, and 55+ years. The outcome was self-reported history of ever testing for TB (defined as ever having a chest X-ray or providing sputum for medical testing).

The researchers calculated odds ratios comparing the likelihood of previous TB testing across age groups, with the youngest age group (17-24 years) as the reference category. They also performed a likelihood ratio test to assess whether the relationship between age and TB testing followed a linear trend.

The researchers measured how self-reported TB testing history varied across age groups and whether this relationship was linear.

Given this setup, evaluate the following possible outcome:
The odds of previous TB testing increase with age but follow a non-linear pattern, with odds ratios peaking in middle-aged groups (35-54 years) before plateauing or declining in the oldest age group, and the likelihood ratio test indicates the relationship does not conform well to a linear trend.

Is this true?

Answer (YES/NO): NO